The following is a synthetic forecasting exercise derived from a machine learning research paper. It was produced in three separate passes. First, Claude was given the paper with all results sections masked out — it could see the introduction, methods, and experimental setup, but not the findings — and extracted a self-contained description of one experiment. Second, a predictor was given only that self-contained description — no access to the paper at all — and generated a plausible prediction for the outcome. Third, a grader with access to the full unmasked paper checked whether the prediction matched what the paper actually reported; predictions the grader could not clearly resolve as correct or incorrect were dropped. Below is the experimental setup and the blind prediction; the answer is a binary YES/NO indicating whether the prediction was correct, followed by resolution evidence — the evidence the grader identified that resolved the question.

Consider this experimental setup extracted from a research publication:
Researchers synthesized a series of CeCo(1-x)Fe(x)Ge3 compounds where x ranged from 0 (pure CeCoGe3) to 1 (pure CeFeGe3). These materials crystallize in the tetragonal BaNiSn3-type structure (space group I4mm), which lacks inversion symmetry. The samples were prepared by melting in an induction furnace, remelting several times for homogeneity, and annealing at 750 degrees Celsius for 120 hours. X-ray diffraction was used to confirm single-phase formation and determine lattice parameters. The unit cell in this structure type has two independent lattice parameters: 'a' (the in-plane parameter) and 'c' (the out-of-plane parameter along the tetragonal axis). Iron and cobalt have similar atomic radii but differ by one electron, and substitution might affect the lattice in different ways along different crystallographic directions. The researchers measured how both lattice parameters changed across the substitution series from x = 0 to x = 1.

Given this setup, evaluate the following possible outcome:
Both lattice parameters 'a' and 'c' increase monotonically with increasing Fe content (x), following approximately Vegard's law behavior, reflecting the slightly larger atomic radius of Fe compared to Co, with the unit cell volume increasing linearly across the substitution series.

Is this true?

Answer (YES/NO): YES